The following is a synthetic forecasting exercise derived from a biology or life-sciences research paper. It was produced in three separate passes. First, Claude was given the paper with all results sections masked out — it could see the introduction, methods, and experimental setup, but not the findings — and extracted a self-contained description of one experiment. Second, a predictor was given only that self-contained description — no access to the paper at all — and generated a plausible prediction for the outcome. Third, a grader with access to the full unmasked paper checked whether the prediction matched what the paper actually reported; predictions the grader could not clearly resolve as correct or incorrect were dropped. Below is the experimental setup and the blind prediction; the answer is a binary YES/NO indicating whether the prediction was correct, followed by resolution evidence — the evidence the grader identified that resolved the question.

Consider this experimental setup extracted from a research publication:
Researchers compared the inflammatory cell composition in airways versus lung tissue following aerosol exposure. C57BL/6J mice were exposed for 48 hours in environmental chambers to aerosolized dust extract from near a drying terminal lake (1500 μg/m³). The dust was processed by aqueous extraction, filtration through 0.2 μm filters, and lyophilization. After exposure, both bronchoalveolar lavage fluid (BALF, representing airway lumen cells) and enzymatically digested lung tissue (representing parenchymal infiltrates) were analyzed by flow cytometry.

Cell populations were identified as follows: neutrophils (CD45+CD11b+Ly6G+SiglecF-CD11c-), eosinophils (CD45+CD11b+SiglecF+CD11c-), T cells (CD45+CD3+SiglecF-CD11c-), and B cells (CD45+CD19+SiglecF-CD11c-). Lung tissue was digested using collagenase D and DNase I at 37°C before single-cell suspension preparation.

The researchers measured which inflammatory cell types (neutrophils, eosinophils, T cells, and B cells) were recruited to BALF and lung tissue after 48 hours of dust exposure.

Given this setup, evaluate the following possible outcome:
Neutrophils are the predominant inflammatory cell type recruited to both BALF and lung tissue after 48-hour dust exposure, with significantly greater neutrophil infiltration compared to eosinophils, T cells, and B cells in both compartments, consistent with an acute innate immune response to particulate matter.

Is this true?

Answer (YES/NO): YES